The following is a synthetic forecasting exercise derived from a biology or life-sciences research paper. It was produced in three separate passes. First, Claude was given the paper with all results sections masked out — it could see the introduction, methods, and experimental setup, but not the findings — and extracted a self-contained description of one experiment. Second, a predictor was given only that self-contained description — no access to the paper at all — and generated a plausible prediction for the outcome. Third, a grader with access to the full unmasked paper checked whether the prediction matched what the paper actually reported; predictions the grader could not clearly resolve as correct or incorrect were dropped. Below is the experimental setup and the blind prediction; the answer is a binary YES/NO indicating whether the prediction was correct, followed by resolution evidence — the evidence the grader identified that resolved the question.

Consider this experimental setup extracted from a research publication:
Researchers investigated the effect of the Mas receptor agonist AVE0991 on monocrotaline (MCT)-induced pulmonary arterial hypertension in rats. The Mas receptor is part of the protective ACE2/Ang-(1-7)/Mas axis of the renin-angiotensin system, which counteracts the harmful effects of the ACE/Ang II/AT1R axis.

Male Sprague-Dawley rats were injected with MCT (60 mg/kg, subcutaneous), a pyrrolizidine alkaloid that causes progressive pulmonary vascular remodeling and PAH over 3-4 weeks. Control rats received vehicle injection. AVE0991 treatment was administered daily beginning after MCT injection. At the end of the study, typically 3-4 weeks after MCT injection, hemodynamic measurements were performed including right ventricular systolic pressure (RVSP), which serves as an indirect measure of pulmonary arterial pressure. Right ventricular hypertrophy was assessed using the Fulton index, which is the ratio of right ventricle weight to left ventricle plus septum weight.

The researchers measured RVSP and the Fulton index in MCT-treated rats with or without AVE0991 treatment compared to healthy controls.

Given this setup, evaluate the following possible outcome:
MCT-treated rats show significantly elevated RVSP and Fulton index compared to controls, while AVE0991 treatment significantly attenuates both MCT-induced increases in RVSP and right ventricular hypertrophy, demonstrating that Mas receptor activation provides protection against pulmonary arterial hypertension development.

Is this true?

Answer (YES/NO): YES